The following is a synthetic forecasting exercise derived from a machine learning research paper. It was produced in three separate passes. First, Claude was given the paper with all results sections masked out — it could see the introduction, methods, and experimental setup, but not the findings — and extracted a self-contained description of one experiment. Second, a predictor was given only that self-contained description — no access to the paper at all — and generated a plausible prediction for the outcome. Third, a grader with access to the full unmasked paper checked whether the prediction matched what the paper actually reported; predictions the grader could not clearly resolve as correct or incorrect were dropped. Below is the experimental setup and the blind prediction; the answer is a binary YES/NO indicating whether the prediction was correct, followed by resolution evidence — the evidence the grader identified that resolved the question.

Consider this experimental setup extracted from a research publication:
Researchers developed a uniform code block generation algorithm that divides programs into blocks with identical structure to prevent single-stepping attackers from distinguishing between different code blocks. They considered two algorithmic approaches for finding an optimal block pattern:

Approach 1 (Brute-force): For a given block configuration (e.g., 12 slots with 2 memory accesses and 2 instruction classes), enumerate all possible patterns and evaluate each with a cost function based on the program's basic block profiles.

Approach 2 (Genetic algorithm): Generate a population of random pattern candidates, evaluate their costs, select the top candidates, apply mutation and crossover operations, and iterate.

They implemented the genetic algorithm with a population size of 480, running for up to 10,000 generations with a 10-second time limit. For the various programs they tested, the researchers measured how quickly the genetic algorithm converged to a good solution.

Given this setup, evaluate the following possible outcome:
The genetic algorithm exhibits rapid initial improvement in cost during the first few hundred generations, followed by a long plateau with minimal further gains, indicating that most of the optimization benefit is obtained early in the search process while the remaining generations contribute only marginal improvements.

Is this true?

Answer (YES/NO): YES